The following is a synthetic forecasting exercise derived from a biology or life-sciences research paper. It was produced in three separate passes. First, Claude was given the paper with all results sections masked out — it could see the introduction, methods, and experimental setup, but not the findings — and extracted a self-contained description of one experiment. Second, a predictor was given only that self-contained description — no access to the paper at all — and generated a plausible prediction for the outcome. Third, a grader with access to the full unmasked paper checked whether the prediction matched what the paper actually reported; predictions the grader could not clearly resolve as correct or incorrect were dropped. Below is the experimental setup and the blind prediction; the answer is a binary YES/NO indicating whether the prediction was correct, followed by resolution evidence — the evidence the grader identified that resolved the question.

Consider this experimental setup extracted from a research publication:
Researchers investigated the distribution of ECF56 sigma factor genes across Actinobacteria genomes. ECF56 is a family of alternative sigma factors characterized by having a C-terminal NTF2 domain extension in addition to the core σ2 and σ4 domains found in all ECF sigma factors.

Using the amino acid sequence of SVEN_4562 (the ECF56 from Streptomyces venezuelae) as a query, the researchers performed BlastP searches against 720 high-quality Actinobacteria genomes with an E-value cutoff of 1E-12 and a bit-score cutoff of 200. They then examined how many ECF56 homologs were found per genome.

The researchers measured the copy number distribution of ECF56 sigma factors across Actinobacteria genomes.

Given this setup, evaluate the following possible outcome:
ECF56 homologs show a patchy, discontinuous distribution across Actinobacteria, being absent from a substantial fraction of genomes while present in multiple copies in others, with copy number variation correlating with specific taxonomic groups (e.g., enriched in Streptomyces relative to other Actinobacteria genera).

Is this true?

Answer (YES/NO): NO